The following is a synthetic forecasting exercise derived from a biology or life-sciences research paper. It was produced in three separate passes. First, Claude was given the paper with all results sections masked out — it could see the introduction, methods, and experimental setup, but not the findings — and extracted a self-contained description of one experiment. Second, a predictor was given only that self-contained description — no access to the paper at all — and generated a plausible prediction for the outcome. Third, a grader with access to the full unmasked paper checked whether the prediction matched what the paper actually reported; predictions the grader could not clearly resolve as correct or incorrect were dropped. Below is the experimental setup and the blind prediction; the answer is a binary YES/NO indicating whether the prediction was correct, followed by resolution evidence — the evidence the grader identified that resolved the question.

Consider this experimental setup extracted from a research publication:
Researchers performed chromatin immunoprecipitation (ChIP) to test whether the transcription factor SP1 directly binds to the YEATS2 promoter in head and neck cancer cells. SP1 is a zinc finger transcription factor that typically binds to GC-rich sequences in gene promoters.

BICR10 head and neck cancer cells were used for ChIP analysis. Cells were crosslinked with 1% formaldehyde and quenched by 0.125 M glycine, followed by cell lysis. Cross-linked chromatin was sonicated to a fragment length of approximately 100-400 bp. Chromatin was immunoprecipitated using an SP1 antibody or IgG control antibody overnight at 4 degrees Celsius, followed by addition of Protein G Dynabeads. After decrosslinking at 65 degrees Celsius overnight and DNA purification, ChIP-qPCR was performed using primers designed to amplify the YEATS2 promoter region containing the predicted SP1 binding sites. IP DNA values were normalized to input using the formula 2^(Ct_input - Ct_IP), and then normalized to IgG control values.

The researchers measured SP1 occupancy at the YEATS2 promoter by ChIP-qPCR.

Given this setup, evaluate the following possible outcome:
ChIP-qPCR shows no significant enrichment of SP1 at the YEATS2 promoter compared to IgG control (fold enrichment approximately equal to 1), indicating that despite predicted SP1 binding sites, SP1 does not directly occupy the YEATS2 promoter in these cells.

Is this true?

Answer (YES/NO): NO